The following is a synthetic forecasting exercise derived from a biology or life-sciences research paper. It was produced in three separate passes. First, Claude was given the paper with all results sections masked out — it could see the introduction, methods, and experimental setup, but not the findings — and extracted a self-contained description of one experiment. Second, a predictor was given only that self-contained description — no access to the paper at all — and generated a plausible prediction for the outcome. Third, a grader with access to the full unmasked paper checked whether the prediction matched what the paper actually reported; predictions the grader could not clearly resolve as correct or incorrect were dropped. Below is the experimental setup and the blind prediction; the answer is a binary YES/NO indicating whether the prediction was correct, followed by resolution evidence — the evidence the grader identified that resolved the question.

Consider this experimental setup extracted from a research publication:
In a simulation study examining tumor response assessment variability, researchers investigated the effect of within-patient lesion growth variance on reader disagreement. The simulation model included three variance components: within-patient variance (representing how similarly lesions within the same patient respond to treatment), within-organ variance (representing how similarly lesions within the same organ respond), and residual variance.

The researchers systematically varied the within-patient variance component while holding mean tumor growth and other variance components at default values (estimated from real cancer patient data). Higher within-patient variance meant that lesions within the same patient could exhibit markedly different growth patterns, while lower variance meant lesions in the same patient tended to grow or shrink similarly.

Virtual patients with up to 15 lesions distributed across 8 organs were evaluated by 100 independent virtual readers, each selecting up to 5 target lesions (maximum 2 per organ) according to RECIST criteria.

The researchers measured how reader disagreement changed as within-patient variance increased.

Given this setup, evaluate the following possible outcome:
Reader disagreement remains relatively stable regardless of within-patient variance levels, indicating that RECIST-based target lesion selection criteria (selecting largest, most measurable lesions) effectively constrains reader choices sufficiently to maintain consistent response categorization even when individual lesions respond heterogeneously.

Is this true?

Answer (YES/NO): NO